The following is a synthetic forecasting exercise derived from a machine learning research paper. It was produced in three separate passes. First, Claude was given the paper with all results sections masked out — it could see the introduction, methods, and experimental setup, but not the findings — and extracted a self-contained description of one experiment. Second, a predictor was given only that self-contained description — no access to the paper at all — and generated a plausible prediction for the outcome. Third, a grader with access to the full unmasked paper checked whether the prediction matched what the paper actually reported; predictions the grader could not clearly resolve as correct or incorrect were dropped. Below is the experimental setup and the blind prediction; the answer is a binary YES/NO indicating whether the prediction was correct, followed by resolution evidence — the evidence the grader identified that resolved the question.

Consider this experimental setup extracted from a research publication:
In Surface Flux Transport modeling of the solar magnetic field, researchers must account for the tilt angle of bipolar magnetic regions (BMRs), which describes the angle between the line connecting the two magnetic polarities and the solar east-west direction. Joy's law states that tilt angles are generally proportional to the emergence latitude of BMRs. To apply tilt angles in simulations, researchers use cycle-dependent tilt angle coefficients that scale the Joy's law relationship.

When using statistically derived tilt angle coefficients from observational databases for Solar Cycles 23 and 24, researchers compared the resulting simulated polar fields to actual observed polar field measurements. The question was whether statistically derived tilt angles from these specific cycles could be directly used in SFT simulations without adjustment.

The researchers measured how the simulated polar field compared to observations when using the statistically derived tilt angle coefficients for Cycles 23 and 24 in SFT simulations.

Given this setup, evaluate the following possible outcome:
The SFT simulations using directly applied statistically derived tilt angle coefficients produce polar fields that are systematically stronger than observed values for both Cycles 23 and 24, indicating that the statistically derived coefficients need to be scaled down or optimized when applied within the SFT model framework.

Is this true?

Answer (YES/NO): YES